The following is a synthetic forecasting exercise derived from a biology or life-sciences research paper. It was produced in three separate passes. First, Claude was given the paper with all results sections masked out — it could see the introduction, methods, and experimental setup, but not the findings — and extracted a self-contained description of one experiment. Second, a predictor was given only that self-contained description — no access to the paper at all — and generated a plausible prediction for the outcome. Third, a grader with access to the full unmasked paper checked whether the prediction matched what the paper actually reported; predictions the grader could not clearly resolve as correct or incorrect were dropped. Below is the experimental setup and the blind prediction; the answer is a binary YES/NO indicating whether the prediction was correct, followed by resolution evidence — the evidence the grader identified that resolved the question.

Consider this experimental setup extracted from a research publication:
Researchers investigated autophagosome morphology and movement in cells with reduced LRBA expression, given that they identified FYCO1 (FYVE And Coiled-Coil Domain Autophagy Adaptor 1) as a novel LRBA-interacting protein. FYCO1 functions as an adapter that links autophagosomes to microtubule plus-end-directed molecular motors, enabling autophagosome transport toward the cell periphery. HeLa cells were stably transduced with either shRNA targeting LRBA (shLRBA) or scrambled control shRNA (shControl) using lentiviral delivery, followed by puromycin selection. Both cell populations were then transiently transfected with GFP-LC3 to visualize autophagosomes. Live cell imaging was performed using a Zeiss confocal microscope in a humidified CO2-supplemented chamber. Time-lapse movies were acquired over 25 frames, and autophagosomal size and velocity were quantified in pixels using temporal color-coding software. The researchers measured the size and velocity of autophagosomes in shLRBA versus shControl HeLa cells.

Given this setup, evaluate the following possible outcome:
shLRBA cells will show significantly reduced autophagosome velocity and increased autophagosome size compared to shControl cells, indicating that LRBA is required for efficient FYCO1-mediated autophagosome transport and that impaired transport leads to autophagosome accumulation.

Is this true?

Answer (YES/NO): YES